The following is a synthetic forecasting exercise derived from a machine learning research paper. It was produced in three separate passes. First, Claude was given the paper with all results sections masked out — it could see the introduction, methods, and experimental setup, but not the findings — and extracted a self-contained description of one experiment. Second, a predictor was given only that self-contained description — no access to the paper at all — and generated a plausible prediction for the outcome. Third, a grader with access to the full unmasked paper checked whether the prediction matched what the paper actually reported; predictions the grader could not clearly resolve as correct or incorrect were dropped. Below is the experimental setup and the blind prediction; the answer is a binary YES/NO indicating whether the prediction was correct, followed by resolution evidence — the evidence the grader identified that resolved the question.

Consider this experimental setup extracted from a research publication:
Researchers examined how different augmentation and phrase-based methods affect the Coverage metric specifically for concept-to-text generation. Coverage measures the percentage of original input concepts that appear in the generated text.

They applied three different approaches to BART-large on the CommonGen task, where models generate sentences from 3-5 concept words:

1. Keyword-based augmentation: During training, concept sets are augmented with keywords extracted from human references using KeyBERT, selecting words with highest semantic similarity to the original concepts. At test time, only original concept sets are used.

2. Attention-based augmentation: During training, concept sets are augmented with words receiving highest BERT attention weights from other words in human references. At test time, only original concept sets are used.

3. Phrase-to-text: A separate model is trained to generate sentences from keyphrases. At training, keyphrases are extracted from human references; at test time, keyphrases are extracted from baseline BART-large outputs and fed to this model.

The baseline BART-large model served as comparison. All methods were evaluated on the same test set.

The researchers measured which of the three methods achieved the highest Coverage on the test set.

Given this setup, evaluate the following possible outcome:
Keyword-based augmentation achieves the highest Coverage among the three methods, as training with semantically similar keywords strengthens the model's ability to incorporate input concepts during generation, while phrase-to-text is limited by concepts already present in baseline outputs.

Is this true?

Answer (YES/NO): NO